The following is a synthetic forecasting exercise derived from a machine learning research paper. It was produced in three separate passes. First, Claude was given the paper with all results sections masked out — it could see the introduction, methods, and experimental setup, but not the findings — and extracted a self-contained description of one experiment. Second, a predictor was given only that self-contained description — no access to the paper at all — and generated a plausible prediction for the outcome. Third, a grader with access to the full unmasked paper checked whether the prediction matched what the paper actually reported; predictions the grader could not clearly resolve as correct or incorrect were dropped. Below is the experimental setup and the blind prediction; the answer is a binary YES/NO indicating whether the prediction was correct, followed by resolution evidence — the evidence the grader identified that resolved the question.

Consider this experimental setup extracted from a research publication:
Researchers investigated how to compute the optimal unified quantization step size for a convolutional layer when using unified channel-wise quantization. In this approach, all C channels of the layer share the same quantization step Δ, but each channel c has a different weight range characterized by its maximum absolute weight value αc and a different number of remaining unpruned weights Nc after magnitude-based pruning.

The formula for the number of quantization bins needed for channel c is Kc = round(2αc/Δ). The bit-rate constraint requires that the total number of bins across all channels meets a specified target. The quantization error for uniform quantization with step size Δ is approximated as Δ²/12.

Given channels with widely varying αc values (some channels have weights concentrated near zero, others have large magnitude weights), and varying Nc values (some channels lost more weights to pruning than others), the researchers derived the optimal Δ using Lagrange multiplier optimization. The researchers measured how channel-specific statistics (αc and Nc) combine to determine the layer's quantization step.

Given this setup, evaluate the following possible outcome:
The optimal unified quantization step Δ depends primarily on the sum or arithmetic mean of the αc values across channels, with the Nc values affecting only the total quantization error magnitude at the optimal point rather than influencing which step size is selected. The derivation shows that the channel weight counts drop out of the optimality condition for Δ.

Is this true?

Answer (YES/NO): NO